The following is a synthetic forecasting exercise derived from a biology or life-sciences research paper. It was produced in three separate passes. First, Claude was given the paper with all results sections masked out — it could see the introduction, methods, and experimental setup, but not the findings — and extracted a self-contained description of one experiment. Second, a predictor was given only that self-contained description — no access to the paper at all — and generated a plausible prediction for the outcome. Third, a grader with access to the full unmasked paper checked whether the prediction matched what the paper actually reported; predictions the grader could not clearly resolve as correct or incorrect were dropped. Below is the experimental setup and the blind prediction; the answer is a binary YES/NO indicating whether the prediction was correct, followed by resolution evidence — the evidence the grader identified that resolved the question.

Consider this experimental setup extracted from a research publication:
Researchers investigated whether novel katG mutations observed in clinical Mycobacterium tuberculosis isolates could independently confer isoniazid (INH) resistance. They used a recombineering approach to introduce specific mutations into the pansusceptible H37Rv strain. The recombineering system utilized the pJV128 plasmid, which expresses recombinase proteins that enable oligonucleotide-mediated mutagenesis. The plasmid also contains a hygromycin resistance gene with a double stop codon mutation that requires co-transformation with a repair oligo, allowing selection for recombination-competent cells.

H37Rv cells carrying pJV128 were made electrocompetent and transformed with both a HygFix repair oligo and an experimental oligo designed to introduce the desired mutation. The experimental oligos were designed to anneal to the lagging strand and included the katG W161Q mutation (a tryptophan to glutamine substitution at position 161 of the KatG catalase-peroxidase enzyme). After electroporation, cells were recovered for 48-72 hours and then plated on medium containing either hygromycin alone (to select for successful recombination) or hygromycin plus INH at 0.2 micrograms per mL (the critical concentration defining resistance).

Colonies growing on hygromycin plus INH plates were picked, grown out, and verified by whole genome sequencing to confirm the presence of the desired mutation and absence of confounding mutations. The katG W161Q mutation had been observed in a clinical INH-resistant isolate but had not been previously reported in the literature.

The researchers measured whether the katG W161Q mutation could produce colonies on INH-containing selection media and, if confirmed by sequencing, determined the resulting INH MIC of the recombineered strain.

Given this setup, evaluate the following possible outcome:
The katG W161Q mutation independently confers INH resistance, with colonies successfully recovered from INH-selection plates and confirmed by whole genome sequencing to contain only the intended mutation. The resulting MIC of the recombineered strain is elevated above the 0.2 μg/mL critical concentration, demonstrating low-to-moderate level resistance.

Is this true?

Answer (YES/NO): YES